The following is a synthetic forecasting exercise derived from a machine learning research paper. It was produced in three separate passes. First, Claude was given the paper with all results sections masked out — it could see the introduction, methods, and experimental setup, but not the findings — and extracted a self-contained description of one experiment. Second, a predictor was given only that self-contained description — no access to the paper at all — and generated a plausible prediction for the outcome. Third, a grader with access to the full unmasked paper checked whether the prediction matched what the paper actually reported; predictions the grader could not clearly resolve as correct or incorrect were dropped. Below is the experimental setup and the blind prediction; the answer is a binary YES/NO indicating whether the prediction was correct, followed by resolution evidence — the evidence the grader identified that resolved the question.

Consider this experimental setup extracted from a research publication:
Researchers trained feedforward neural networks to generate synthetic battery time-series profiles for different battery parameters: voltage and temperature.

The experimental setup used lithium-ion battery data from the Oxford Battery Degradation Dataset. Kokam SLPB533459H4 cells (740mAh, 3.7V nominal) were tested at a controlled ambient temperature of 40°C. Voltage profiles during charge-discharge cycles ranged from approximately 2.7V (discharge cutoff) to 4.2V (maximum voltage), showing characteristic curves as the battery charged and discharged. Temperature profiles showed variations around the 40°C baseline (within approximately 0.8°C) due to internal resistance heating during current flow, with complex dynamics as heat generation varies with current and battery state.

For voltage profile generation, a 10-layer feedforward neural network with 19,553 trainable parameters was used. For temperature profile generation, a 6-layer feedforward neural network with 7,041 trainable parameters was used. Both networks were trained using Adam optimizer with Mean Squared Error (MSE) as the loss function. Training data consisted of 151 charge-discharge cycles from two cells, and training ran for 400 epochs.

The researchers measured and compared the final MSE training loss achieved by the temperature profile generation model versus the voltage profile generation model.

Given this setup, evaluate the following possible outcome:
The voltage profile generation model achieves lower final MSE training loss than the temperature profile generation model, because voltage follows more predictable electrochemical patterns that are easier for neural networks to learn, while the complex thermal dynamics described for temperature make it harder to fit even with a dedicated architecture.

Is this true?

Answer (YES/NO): YES